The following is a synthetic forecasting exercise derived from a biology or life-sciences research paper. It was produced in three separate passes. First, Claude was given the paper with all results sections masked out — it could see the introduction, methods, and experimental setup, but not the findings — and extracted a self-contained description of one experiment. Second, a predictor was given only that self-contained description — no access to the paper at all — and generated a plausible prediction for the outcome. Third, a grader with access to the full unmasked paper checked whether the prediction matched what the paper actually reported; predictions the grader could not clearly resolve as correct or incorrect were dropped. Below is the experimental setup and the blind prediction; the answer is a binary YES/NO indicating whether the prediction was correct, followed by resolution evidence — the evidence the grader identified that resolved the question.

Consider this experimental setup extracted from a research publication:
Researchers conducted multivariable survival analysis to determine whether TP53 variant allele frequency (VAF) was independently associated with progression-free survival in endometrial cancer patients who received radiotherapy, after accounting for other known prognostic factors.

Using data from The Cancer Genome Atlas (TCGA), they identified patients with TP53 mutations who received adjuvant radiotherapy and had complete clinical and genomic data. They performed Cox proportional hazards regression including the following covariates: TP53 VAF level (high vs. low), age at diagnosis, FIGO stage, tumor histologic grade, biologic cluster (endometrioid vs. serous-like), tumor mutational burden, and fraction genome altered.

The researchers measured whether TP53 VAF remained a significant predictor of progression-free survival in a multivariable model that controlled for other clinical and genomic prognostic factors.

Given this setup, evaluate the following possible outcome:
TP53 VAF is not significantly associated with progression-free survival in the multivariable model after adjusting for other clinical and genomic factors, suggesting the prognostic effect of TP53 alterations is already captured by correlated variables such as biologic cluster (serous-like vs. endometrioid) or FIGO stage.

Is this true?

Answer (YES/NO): YES